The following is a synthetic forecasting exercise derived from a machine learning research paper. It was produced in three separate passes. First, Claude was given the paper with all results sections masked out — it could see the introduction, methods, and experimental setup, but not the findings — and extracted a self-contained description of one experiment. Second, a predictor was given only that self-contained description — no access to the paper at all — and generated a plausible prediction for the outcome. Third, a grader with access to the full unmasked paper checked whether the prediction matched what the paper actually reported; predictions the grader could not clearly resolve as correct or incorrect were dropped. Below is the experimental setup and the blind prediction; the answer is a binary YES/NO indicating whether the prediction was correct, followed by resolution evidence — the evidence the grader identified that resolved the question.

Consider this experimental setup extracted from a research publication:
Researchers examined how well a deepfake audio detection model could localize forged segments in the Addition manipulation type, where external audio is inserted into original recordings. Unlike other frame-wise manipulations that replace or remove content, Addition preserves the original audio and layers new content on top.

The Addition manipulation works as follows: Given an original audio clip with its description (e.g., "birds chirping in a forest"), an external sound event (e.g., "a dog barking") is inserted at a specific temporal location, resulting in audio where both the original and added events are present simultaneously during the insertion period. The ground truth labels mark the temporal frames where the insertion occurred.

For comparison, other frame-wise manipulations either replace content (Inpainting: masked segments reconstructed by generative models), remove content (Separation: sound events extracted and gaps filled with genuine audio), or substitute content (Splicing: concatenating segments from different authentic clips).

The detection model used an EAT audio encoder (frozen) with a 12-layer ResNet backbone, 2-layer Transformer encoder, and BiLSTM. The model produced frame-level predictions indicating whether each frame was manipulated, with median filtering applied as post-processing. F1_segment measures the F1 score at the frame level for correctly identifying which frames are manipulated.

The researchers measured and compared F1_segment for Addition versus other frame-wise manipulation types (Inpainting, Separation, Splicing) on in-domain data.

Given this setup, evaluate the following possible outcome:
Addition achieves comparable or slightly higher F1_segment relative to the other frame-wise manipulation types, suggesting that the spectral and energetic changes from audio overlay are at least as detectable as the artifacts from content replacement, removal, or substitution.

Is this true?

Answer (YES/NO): NO